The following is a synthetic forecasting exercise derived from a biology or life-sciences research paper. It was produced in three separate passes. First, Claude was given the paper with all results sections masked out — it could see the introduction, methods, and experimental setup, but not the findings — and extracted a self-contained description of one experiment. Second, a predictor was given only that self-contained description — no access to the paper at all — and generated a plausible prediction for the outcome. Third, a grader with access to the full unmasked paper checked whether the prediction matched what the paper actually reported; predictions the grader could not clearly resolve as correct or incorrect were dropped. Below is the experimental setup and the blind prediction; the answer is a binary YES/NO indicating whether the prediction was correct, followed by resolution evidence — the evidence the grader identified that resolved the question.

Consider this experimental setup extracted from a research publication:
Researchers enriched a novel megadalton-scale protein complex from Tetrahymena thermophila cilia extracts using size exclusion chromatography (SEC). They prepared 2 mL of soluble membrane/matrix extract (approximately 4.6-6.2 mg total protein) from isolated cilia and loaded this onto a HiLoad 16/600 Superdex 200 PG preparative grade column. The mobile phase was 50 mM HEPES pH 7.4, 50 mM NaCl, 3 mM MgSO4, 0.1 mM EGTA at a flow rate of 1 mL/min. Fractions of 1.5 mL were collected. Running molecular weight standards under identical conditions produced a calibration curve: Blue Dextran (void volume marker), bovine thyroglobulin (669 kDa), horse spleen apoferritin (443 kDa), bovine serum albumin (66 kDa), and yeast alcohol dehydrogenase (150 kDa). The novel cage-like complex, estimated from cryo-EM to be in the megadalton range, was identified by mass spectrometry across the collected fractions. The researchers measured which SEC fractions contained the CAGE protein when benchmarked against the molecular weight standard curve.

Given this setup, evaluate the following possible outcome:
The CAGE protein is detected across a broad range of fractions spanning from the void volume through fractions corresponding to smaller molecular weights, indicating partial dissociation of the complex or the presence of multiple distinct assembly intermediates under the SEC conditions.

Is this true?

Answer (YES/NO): NO